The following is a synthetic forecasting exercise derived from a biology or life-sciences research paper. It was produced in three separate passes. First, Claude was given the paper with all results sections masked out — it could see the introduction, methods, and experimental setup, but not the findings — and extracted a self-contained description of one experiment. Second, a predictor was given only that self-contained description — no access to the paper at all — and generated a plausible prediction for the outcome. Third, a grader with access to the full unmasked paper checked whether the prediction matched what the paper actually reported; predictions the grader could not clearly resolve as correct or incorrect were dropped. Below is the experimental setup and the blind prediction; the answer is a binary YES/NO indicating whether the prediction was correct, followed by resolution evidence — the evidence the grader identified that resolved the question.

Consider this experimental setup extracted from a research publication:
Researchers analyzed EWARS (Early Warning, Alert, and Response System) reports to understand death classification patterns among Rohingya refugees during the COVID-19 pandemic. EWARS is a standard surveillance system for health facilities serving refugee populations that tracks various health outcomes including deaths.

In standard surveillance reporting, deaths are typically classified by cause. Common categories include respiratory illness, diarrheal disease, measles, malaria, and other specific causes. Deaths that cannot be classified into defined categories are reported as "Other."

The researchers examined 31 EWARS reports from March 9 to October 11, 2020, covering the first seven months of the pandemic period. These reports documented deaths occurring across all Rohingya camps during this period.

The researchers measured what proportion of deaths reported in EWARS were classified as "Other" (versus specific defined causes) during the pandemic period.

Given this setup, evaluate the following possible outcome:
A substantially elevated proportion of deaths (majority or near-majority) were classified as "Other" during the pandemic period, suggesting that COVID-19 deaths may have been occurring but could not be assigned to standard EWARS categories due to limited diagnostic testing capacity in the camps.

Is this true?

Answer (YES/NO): YES